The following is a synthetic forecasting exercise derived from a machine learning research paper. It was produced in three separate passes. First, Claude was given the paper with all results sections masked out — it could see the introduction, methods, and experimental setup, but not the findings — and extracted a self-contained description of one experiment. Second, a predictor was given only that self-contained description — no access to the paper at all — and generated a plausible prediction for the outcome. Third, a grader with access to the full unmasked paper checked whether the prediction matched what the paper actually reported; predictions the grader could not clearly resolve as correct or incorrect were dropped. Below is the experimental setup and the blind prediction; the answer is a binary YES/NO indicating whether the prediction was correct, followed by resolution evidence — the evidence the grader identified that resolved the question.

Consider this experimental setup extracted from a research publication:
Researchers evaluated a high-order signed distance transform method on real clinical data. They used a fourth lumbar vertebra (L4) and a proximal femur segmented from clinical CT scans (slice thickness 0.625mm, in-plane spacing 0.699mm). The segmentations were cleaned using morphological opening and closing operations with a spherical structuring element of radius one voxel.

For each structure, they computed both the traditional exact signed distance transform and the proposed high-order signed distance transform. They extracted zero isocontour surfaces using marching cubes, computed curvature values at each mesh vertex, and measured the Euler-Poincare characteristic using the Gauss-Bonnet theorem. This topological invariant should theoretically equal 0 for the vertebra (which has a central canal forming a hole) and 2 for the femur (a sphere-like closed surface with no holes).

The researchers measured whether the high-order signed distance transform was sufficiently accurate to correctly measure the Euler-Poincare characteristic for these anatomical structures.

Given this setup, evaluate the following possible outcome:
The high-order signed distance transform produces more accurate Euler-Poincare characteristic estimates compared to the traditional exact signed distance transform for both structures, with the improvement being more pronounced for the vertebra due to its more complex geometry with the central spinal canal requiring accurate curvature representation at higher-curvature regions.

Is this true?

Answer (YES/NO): YES